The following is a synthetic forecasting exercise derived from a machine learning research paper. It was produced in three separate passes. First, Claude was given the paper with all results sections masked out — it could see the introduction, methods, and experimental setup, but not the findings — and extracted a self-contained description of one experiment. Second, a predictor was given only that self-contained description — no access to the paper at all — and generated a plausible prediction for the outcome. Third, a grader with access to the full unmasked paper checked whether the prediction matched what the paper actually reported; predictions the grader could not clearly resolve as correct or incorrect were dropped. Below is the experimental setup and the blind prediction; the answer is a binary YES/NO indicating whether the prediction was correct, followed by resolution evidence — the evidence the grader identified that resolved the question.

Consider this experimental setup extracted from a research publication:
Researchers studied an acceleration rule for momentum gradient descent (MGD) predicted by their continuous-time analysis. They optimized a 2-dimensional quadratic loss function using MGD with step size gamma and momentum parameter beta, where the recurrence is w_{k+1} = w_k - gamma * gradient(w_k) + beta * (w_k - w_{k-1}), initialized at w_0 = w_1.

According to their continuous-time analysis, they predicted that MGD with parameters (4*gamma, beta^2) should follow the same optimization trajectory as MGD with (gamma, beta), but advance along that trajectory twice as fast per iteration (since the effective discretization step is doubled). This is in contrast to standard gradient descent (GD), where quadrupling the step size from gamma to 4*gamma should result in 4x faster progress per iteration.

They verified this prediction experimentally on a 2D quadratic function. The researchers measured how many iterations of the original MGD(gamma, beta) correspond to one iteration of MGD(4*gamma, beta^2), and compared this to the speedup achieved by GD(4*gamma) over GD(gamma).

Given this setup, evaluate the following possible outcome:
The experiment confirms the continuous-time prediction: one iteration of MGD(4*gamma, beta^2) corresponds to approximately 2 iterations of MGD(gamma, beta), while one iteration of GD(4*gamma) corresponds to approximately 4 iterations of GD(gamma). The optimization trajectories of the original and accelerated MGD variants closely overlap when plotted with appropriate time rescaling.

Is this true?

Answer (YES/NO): YES